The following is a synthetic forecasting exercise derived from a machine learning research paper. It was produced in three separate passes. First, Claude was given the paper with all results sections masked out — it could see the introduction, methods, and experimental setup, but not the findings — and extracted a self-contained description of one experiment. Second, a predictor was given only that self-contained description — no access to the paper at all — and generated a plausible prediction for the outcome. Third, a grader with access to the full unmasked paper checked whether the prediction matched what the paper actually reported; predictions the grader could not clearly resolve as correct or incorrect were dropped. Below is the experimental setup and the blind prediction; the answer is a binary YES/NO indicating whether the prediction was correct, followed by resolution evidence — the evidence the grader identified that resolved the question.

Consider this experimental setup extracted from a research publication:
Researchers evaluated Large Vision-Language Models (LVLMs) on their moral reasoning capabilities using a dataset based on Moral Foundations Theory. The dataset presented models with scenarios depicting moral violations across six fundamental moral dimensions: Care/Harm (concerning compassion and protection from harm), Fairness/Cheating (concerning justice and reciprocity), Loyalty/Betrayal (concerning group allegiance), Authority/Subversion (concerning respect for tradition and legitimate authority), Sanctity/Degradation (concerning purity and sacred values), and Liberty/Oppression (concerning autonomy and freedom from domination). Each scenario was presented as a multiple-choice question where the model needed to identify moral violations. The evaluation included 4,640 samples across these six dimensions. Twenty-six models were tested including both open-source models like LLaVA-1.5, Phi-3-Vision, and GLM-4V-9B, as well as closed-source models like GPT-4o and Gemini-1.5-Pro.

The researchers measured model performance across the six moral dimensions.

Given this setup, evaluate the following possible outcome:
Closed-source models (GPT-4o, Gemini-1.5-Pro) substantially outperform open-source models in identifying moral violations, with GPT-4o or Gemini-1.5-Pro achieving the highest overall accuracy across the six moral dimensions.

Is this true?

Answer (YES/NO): YES